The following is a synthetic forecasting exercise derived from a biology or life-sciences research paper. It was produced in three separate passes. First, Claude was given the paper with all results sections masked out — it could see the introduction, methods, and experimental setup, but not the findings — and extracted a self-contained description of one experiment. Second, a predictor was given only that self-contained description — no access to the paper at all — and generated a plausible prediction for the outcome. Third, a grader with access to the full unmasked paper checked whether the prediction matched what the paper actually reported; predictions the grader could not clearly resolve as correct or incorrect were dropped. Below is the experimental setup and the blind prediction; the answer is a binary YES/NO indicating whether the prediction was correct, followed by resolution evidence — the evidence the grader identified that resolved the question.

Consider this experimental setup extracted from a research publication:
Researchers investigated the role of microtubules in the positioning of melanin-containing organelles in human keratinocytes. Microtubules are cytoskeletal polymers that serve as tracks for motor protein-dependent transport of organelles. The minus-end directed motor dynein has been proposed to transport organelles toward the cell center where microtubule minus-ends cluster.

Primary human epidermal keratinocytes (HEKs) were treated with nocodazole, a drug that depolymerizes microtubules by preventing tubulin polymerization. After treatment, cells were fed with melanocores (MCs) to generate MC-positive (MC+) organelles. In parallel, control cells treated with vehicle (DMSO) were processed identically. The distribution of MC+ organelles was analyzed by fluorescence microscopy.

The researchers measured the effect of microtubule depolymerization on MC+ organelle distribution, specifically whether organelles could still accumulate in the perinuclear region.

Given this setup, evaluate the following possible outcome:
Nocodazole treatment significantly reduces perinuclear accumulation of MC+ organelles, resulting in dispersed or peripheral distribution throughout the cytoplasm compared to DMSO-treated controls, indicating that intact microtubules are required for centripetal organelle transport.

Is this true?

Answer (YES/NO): NO